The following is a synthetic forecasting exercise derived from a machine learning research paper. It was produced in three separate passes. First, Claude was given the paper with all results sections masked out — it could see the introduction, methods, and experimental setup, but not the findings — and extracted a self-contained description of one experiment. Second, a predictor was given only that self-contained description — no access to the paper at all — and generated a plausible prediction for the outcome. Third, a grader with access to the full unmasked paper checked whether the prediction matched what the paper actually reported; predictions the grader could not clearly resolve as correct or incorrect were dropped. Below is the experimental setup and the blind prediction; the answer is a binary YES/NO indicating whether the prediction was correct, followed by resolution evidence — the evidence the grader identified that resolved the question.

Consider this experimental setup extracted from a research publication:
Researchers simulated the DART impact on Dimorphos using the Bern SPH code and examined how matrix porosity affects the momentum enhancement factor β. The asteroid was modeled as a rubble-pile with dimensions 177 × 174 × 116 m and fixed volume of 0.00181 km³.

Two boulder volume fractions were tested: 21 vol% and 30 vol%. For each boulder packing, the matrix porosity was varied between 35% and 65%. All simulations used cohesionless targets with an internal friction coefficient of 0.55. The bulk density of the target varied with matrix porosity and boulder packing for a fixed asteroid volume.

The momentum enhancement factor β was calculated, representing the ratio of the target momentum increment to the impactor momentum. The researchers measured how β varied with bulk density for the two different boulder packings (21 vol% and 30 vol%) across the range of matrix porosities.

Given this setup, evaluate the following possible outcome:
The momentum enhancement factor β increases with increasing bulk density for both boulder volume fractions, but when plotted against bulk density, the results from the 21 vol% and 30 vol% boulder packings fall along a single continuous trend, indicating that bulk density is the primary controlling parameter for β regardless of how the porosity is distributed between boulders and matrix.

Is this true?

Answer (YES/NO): NO